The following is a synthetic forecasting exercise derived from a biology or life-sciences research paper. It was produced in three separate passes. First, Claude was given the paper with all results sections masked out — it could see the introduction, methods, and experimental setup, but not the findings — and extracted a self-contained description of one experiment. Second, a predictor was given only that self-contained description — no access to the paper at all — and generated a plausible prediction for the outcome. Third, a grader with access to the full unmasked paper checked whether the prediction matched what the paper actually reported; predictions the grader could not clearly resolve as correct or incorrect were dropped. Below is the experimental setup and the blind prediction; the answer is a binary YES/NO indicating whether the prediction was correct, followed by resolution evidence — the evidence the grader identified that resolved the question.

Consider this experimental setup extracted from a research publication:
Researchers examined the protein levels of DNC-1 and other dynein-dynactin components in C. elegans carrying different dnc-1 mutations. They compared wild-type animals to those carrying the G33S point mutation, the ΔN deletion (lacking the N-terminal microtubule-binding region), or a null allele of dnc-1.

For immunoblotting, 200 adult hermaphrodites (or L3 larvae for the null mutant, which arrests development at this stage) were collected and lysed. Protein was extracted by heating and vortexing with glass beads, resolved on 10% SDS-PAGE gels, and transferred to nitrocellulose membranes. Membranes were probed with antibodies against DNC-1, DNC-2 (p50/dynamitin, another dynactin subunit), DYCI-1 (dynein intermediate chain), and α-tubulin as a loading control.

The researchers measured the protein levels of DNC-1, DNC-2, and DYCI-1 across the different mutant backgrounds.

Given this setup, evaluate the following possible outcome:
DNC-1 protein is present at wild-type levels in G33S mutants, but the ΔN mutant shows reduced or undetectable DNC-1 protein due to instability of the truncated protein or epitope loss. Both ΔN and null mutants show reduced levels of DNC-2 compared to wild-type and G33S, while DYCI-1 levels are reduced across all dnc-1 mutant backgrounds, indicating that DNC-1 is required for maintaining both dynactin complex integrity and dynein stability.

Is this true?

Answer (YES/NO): NO